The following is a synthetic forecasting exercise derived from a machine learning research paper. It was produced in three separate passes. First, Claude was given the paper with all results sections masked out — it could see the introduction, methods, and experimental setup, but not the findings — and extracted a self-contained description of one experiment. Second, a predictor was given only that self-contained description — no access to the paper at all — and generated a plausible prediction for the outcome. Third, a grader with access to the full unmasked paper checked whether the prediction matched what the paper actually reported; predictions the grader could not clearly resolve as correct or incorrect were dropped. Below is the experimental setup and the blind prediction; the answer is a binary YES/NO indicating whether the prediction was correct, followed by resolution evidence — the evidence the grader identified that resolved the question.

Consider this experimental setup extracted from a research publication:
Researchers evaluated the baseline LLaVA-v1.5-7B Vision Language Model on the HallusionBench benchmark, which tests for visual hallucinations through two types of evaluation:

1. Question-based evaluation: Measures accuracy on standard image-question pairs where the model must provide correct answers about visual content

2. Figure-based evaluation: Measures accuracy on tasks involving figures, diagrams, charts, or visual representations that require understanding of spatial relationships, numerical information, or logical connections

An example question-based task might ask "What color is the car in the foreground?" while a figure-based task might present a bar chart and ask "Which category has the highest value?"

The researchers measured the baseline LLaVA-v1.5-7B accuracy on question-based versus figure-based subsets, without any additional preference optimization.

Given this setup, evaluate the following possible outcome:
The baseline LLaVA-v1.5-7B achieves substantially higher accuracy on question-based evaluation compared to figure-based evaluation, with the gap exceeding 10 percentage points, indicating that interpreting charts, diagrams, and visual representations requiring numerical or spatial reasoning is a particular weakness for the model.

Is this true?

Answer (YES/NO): NO